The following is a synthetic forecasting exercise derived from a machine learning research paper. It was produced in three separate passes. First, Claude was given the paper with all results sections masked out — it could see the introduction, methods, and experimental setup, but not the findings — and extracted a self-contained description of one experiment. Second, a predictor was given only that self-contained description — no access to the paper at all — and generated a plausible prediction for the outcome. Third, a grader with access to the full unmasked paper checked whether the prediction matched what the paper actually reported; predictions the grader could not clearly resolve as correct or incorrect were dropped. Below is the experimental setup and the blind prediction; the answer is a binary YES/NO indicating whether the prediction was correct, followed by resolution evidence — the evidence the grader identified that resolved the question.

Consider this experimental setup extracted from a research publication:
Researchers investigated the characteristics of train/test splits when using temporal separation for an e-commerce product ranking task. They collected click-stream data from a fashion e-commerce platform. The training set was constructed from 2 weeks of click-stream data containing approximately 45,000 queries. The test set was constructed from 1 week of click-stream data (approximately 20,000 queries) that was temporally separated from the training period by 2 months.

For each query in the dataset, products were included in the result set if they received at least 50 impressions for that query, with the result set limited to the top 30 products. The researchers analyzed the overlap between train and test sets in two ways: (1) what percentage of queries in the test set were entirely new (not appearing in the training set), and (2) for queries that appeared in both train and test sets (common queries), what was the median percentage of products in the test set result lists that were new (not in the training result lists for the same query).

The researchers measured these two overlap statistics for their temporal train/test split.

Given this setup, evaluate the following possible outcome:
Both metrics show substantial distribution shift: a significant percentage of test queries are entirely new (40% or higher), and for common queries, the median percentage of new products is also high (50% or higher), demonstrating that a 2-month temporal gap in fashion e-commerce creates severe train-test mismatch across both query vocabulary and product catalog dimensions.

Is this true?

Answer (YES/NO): YES